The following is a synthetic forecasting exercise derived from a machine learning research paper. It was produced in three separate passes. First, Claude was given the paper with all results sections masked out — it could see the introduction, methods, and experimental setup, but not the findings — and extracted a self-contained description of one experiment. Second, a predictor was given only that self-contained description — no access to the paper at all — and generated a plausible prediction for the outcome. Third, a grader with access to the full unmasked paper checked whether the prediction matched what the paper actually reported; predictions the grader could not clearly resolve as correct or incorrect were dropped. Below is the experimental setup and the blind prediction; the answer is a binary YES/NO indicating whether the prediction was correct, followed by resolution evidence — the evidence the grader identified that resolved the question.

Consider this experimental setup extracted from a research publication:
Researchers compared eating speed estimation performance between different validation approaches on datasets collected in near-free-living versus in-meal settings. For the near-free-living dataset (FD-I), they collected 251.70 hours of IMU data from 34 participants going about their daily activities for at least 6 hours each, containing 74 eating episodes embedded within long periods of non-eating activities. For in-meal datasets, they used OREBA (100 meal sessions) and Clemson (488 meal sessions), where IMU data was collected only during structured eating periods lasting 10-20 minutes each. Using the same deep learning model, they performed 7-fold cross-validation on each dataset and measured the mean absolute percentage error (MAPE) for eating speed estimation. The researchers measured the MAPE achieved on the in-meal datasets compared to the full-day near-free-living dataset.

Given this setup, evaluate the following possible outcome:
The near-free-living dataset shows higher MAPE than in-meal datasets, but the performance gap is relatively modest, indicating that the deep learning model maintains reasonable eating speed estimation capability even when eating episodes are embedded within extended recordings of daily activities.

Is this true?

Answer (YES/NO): NO